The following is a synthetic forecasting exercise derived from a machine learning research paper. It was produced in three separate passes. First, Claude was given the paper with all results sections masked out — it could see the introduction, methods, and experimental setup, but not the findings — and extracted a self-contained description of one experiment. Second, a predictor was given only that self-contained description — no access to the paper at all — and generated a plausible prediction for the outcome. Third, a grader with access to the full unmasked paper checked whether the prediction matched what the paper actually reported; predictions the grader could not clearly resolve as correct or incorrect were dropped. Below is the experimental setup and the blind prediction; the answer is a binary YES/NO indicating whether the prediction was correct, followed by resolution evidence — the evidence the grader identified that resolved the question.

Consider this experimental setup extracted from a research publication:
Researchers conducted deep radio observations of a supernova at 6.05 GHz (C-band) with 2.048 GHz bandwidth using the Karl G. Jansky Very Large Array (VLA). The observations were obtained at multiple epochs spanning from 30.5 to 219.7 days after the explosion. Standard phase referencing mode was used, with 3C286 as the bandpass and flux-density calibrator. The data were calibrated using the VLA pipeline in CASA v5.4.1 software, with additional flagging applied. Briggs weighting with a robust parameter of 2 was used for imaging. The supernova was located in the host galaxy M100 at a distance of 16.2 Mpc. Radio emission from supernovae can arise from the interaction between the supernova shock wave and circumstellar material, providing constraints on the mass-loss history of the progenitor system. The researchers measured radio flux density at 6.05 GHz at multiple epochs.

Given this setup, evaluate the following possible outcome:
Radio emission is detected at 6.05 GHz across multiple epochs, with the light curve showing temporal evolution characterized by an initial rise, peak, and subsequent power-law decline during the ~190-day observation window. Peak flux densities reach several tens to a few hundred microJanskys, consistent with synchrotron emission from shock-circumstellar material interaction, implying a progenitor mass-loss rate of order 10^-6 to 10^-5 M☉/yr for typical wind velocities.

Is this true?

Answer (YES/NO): NO